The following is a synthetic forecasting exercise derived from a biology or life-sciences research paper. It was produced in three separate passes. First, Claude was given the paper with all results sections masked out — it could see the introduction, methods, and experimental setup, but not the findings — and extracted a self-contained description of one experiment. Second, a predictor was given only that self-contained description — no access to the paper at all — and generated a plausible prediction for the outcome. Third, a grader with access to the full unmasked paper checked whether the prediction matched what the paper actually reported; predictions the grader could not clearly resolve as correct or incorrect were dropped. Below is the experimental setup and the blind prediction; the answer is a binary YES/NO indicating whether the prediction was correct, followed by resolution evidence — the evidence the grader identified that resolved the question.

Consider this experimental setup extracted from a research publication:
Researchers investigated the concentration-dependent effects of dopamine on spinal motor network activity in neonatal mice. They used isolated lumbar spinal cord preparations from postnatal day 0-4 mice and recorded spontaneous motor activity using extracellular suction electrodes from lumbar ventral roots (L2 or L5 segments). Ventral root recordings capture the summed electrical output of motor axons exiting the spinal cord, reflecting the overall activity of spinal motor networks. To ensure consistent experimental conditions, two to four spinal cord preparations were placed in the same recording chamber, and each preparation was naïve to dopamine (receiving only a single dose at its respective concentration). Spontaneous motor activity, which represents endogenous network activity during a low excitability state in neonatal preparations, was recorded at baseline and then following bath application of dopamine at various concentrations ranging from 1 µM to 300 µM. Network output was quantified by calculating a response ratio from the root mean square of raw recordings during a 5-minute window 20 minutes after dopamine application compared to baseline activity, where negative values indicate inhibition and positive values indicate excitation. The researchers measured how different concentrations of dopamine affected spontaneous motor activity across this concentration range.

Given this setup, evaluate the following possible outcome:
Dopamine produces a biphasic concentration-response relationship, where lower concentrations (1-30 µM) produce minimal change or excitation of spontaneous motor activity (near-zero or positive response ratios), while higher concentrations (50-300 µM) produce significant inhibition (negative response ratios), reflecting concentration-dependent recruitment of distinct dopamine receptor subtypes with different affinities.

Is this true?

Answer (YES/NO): NO